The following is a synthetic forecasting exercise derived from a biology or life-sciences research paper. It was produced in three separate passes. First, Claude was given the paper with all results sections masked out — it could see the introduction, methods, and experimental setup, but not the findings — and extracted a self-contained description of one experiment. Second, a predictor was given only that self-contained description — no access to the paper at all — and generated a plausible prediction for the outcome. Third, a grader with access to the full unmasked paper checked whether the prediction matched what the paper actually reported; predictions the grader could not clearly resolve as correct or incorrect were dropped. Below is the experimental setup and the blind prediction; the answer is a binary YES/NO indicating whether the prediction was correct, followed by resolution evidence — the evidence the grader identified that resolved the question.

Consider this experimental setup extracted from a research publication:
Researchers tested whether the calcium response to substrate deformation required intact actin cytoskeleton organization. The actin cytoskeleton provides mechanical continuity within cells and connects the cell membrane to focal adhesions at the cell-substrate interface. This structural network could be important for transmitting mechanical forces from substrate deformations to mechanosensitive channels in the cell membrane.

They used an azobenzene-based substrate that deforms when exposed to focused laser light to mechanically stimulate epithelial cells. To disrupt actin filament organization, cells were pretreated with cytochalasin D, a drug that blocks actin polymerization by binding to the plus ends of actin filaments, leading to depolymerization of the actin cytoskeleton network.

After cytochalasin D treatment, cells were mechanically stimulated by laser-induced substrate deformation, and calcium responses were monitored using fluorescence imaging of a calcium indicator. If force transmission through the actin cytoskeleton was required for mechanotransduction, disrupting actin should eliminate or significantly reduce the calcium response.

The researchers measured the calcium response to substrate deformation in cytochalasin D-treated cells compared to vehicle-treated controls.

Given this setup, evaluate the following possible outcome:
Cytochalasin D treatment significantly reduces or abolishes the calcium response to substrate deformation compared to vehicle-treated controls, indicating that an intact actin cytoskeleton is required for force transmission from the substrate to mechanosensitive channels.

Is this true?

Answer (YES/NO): YES